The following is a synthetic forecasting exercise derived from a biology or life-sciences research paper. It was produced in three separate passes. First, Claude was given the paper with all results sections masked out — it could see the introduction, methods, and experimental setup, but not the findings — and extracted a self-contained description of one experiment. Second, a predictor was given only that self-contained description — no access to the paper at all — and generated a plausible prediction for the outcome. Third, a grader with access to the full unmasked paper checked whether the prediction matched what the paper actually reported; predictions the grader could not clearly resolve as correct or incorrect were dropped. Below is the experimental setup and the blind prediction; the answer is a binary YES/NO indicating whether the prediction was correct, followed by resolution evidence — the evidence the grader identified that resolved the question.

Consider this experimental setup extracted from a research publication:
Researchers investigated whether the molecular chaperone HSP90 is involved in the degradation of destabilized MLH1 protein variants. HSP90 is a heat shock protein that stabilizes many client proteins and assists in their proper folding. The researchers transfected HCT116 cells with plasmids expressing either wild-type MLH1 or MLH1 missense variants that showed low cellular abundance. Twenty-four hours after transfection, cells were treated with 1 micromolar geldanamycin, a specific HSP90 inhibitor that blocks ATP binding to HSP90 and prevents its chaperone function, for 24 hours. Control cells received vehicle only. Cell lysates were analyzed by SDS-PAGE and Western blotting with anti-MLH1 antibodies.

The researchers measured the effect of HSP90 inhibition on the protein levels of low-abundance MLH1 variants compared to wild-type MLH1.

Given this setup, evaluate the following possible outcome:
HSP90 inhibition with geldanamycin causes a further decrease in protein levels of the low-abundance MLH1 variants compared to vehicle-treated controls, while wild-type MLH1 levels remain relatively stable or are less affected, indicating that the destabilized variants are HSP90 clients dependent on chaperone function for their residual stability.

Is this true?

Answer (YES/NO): NO